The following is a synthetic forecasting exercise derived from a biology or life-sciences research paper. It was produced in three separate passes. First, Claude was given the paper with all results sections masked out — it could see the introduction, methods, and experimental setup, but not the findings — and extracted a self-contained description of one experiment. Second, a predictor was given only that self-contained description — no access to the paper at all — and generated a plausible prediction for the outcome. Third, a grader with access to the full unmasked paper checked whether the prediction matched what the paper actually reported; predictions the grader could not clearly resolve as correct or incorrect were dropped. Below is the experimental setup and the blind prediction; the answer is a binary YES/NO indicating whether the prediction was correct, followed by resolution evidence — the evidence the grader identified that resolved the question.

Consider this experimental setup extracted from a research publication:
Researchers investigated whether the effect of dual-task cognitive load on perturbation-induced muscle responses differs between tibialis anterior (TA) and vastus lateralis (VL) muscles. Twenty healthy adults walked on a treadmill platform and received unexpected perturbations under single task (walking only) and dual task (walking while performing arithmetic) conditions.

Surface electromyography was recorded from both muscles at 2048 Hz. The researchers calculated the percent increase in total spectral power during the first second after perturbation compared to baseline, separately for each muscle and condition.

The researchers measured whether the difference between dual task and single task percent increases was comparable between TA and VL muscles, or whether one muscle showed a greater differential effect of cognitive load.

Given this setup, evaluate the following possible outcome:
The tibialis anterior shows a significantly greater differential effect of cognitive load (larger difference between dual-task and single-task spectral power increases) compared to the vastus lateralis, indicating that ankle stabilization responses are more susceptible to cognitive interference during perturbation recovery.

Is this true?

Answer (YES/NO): NO